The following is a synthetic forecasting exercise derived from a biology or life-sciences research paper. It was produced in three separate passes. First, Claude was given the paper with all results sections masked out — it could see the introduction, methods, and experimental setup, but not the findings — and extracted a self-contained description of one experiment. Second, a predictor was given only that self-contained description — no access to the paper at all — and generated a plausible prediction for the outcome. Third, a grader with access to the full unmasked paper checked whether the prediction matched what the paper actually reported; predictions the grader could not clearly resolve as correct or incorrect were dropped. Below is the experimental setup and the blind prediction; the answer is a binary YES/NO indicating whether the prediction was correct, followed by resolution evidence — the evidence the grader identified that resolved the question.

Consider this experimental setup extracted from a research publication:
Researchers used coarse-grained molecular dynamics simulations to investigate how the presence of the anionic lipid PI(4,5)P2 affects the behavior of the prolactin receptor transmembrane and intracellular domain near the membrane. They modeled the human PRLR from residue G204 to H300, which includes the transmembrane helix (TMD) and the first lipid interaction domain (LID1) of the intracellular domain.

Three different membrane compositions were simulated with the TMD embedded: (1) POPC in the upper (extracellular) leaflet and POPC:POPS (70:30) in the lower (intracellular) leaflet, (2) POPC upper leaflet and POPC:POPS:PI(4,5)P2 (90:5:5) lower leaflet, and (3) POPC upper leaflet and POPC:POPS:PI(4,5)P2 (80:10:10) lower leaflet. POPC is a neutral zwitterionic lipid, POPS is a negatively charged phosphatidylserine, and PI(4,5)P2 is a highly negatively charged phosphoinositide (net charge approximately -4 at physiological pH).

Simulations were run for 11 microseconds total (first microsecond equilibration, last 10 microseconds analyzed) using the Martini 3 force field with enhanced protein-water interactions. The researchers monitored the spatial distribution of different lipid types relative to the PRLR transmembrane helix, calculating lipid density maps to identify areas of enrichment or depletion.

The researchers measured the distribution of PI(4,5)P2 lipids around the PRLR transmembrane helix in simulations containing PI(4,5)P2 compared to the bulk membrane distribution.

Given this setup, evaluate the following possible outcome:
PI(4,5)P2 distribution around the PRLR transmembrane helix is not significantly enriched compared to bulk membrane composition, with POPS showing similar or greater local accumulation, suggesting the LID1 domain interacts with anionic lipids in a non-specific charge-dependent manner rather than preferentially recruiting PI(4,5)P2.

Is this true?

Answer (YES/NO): NO